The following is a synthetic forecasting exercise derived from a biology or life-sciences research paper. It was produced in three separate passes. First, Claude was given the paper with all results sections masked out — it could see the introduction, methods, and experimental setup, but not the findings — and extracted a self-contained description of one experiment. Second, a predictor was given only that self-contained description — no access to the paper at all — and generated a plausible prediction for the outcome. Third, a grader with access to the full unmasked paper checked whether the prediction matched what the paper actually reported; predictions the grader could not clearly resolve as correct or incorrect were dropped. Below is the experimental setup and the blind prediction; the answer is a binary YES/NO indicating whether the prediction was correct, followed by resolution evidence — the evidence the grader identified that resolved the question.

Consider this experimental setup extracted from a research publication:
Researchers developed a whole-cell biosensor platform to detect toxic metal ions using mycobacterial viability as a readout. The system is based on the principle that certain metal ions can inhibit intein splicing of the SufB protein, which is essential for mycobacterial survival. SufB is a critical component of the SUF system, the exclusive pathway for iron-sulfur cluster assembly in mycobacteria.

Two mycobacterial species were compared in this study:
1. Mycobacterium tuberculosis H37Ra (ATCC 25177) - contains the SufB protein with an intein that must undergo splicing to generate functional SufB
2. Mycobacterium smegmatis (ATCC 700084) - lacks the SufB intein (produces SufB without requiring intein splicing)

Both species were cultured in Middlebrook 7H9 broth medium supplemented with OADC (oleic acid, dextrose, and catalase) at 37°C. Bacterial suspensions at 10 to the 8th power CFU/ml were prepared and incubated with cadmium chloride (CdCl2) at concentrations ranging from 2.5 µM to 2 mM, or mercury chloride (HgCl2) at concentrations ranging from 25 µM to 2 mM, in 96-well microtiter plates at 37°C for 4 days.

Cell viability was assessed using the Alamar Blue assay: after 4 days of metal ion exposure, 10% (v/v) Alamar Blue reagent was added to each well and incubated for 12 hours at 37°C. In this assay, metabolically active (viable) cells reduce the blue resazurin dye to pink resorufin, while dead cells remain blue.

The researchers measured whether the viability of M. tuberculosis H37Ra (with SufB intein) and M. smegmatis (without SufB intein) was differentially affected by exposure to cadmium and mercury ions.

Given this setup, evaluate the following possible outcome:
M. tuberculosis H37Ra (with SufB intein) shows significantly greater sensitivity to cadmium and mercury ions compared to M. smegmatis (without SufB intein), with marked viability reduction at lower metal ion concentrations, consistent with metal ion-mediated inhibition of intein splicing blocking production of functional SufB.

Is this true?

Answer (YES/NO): YES